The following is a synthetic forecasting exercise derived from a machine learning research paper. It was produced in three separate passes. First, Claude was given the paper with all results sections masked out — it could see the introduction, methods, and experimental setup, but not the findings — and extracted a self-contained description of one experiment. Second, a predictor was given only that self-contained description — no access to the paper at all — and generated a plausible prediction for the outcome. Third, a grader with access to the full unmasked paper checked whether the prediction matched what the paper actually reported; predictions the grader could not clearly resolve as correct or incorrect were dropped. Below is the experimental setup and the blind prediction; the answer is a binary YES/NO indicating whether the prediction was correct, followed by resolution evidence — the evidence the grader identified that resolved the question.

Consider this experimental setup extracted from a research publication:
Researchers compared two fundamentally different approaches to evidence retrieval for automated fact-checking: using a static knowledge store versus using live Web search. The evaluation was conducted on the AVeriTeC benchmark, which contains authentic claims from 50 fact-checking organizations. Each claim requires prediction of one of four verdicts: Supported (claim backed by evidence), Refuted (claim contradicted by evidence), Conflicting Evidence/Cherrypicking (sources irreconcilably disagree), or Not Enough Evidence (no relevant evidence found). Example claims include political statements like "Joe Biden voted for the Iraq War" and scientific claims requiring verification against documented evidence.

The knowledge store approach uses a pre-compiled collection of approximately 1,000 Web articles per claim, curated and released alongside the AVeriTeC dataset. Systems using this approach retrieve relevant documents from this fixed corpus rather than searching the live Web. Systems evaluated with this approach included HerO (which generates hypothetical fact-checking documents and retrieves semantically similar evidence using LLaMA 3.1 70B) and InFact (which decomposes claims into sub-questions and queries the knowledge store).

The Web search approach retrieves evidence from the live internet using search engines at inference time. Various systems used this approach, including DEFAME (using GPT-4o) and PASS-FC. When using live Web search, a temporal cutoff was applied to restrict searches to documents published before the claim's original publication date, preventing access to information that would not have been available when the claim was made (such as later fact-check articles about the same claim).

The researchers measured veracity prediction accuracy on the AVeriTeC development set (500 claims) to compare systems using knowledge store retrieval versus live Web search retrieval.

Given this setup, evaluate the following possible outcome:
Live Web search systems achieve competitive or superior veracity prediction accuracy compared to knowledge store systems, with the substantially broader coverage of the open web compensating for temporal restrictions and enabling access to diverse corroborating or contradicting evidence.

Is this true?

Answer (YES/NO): YES